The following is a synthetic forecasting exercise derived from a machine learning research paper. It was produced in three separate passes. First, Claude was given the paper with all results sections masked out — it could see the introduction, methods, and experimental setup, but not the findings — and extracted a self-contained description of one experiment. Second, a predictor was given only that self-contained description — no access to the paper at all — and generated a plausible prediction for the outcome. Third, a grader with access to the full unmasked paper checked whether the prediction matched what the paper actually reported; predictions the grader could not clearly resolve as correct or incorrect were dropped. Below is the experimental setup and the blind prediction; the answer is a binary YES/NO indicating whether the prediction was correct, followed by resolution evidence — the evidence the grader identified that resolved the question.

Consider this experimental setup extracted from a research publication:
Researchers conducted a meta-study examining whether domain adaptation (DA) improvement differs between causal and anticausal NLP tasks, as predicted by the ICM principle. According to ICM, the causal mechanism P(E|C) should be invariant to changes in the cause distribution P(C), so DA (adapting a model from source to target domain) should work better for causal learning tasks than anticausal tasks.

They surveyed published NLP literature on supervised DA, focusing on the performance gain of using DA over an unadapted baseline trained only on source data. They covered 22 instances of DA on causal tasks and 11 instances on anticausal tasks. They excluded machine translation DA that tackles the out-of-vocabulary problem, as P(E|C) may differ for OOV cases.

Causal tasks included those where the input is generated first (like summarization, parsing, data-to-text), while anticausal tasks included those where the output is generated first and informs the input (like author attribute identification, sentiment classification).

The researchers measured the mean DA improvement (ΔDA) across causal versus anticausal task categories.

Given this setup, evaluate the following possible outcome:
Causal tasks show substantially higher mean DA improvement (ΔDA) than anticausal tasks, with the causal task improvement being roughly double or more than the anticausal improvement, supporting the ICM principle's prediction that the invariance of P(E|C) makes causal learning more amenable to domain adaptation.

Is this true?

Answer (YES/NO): YES